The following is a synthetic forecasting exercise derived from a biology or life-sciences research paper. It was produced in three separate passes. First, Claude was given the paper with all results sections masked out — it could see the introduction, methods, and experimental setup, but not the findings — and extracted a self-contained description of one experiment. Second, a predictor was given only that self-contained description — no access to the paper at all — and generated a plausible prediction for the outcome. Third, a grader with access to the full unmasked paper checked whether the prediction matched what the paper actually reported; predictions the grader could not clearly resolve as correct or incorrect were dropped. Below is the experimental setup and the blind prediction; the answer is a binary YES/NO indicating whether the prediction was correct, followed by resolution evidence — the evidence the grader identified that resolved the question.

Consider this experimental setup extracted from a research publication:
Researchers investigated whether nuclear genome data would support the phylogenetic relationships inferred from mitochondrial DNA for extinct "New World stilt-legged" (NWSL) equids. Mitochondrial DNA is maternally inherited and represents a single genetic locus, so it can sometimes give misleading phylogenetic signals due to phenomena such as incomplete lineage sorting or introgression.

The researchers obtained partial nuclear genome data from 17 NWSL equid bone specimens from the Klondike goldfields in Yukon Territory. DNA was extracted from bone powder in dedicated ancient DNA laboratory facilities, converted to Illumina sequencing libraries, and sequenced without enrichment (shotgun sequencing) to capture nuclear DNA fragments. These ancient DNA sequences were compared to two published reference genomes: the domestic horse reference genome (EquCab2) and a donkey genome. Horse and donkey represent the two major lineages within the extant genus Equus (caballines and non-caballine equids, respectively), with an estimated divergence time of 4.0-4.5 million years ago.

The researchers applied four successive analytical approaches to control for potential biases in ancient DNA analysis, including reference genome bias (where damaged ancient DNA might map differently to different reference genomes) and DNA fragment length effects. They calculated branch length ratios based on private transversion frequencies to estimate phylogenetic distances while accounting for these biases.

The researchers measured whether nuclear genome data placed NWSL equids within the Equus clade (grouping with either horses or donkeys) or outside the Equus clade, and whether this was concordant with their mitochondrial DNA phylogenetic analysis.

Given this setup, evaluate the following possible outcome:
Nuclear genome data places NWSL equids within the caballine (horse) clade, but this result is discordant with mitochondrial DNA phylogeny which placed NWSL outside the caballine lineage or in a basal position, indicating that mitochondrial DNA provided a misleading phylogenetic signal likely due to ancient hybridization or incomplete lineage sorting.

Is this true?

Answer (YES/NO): NO